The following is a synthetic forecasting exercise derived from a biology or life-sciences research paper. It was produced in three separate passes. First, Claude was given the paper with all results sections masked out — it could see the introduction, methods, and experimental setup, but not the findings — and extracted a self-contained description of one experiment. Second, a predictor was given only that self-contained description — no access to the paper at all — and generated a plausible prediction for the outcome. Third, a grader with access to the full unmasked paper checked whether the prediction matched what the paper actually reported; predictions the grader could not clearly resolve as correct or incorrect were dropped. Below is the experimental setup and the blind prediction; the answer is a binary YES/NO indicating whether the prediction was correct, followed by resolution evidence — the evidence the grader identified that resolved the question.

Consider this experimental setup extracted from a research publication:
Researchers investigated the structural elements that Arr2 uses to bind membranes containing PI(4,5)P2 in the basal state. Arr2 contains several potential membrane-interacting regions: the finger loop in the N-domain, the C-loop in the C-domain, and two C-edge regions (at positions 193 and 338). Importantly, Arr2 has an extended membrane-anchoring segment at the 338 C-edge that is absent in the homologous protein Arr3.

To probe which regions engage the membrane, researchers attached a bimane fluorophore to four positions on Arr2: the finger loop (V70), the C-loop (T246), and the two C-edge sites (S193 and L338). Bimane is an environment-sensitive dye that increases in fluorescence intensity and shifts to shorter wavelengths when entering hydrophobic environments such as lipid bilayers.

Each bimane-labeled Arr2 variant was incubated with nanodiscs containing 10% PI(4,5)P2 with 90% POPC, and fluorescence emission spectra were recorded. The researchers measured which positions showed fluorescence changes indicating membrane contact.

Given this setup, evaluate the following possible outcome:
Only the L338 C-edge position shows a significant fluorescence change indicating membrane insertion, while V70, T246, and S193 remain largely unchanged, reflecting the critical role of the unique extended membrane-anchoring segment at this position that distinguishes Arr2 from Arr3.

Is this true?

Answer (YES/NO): NO